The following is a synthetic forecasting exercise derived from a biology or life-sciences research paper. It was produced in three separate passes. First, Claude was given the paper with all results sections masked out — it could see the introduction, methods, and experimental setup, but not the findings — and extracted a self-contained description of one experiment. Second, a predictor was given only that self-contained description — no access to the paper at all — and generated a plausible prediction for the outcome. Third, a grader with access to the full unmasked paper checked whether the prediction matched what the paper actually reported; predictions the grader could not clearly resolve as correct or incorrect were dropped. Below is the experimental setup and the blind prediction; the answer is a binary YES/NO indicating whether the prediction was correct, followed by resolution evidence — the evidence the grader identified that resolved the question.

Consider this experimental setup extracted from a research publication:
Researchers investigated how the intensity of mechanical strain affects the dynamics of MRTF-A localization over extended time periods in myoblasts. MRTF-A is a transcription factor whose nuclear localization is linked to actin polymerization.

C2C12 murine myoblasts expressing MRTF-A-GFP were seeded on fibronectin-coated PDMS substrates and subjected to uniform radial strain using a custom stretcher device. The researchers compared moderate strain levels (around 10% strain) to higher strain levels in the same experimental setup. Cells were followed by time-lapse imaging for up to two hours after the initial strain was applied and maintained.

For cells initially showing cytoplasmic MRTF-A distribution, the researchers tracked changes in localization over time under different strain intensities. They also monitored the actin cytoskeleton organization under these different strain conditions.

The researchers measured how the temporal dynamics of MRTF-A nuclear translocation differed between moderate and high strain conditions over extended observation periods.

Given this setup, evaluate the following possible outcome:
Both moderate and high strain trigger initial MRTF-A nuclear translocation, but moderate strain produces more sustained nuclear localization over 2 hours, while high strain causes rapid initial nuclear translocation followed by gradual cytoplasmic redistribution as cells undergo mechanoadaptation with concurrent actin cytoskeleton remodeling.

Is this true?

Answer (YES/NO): NO